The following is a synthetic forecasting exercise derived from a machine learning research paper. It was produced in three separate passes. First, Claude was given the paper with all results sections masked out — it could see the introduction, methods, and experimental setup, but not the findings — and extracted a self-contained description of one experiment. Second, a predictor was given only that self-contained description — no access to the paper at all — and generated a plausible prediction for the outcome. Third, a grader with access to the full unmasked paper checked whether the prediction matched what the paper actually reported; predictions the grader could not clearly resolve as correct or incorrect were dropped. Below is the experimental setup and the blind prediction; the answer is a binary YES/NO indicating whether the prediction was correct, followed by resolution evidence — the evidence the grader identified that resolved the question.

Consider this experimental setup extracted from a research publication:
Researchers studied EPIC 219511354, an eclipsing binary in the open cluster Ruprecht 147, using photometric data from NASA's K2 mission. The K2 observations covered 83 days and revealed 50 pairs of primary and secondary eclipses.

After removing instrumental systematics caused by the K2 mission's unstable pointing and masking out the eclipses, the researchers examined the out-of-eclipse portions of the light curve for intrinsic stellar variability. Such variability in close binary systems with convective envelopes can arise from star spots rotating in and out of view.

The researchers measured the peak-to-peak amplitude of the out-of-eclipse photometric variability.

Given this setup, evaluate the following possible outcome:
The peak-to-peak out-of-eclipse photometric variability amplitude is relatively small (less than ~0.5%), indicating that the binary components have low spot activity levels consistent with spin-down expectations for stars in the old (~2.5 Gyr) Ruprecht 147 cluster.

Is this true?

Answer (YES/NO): NO